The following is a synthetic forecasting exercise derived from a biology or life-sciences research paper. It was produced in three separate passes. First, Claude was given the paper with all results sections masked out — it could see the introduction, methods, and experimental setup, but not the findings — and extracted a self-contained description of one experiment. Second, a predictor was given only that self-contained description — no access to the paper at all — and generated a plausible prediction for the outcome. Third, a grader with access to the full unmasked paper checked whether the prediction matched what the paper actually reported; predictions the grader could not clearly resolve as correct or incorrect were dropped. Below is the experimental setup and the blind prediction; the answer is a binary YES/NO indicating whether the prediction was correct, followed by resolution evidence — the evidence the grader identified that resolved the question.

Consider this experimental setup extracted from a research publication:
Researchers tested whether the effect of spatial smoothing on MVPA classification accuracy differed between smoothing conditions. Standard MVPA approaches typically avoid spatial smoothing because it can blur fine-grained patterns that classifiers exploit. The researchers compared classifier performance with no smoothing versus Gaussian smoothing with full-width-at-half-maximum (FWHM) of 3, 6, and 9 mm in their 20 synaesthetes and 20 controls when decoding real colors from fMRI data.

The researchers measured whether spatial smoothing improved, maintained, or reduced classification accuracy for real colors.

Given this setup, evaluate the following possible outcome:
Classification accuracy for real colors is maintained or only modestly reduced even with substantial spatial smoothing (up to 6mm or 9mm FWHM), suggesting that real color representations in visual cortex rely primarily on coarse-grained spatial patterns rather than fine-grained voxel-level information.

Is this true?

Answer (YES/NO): NO